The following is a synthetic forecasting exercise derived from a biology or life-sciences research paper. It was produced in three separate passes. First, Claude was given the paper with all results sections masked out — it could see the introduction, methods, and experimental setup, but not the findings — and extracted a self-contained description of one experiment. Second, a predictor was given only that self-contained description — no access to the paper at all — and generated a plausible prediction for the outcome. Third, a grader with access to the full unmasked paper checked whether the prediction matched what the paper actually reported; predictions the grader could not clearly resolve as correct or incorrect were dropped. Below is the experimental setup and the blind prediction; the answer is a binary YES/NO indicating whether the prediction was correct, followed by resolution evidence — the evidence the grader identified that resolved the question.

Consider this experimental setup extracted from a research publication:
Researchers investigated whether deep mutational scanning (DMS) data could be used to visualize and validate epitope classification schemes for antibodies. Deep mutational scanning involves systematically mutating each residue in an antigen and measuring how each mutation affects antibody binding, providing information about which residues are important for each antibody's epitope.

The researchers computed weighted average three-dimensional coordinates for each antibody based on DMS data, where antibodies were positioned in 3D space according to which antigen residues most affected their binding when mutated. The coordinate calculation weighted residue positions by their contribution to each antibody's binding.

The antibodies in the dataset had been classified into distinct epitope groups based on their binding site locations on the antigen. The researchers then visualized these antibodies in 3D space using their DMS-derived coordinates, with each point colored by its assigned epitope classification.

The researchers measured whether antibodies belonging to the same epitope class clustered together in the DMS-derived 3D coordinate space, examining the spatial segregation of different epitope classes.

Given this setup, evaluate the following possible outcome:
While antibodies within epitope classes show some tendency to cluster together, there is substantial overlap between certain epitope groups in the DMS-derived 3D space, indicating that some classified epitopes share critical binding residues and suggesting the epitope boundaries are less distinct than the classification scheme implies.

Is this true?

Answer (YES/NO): NO